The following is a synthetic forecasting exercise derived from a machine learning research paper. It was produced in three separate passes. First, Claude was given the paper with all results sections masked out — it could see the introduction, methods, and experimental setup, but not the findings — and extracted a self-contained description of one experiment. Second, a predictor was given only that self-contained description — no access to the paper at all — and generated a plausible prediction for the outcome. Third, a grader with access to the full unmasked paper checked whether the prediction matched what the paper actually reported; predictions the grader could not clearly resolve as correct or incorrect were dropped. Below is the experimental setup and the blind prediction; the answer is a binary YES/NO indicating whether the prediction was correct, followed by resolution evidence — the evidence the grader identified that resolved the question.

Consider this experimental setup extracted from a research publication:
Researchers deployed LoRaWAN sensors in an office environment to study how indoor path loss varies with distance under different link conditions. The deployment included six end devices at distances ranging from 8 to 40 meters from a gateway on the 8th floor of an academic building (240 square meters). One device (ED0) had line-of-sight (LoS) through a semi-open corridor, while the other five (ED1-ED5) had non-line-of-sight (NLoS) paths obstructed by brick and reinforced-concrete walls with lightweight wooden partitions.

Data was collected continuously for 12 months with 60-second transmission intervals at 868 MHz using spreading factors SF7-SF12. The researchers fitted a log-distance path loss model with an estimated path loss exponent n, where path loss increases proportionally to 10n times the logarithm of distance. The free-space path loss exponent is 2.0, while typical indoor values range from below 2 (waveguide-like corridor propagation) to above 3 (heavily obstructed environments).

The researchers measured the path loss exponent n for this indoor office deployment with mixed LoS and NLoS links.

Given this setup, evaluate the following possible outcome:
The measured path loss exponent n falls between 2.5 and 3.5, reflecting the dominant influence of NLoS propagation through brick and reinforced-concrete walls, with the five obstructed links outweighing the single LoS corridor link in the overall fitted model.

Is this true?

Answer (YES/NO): NO